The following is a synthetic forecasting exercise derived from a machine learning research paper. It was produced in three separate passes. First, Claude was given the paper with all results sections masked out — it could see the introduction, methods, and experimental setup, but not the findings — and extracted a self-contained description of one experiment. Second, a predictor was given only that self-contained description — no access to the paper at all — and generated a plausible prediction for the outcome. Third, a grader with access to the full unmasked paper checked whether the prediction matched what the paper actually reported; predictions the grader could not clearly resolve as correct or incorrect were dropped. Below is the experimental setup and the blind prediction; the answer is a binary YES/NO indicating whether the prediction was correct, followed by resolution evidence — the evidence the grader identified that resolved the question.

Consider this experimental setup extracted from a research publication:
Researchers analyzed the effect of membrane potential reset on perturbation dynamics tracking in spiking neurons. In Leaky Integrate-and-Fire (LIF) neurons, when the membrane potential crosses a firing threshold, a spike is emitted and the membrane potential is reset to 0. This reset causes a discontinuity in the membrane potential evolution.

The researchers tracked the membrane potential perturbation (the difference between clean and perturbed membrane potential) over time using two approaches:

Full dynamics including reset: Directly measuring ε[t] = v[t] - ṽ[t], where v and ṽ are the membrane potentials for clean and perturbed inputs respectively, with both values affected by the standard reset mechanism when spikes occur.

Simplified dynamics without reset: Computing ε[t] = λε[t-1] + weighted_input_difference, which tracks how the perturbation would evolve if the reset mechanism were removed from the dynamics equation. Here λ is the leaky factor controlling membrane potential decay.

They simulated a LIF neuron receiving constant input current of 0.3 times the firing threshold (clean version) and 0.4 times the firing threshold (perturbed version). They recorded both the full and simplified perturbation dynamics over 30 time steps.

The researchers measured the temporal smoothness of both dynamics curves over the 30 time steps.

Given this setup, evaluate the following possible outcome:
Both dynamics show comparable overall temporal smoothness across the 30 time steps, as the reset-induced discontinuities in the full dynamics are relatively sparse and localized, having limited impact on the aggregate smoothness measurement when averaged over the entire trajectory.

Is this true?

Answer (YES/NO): NO